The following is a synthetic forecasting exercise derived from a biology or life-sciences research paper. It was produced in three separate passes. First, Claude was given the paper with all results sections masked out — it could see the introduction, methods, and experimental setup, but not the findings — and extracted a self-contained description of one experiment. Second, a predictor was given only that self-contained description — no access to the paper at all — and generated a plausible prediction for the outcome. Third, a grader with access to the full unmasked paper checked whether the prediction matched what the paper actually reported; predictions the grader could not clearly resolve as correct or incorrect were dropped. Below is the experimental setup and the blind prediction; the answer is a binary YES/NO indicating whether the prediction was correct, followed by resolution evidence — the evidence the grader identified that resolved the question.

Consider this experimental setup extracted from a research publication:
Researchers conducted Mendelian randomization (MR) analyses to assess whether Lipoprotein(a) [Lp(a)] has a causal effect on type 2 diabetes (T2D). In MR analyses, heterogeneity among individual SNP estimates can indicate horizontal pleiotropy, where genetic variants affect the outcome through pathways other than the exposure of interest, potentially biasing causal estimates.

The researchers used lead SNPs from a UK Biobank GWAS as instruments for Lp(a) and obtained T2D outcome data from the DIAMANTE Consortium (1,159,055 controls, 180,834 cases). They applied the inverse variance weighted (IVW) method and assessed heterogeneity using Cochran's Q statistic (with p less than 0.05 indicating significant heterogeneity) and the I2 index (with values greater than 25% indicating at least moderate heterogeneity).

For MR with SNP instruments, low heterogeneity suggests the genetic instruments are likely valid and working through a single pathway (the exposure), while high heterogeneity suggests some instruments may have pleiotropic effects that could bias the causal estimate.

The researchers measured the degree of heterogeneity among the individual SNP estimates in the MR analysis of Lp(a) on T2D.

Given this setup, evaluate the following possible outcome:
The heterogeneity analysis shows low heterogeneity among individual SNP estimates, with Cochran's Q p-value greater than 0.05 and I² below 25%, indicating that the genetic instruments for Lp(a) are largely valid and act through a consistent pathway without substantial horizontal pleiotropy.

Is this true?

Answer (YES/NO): NO